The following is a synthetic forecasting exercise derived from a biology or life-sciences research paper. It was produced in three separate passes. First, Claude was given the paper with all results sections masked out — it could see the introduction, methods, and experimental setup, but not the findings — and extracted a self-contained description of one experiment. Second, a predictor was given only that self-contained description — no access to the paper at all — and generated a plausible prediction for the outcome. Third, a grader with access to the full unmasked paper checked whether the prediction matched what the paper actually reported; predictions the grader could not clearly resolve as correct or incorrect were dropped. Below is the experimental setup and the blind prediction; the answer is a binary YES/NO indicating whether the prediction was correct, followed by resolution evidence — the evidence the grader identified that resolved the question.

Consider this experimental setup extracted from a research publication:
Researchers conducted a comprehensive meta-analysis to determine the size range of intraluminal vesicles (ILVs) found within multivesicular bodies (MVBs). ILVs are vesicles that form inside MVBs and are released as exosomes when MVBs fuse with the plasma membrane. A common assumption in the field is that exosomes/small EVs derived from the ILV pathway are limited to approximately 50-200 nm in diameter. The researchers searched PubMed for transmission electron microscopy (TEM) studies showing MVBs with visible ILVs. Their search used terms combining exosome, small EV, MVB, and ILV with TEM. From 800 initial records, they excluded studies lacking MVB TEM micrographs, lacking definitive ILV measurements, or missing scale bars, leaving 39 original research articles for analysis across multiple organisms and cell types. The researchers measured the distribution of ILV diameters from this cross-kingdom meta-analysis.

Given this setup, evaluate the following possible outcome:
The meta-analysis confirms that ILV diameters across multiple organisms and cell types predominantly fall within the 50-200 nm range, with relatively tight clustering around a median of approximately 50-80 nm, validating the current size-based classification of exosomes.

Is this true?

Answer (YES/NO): NO